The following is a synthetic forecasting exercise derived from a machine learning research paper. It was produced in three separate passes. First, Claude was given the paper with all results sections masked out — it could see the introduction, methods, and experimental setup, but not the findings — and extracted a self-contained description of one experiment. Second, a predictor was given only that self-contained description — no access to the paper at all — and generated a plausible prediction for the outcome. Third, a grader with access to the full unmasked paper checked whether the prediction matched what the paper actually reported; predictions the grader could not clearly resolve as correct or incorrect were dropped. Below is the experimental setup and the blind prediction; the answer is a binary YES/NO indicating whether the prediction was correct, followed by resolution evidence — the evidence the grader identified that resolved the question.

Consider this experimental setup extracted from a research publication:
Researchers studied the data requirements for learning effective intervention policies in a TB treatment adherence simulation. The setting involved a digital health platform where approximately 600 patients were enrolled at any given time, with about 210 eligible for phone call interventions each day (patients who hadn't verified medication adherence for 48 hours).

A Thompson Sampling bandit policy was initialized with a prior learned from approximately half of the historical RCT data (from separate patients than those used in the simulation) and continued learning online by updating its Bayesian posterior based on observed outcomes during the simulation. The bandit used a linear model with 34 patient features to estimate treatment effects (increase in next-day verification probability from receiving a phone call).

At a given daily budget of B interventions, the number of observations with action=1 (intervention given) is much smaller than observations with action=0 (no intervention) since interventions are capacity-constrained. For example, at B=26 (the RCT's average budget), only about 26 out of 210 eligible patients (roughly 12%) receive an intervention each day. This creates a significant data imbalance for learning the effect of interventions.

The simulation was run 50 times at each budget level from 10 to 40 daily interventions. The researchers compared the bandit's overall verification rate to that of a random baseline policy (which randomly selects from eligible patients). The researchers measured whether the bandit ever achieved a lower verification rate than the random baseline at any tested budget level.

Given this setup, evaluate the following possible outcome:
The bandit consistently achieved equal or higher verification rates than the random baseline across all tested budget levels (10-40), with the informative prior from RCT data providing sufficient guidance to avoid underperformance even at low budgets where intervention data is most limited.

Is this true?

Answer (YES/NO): NO